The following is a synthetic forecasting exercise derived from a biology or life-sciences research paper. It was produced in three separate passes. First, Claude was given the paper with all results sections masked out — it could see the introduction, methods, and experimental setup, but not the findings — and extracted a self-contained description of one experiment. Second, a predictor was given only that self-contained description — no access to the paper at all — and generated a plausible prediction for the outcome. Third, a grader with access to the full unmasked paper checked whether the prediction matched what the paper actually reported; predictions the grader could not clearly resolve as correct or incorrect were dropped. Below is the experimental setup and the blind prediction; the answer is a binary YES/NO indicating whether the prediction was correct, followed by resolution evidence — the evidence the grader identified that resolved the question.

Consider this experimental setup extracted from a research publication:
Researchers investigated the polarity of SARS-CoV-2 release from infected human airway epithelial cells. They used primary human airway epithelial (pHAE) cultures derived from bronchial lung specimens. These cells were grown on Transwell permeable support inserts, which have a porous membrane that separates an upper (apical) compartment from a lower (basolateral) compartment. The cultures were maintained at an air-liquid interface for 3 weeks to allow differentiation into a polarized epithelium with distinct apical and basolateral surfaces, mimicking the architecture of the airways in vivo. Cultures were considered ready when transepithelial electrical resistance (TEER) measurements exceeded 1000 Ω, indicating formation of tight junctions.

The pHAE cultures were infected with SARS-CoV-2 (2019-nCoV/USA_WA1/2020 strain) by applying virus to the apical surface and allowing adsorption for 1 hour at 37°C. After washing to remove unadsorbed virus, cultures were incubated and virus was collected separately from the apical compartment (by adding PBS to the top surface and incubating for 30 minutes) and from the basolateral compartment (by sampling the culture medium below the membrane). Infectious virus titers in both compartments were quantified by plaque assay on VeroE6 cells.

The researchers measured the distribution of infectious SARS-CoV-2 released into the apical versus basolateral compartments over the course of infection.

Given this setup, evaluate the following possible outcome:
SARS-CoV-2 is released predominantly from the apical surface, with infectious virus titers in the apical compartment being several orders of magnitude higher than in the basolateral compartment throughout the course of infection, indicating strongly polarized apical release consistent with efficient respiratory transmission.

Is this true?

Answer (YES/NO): NO